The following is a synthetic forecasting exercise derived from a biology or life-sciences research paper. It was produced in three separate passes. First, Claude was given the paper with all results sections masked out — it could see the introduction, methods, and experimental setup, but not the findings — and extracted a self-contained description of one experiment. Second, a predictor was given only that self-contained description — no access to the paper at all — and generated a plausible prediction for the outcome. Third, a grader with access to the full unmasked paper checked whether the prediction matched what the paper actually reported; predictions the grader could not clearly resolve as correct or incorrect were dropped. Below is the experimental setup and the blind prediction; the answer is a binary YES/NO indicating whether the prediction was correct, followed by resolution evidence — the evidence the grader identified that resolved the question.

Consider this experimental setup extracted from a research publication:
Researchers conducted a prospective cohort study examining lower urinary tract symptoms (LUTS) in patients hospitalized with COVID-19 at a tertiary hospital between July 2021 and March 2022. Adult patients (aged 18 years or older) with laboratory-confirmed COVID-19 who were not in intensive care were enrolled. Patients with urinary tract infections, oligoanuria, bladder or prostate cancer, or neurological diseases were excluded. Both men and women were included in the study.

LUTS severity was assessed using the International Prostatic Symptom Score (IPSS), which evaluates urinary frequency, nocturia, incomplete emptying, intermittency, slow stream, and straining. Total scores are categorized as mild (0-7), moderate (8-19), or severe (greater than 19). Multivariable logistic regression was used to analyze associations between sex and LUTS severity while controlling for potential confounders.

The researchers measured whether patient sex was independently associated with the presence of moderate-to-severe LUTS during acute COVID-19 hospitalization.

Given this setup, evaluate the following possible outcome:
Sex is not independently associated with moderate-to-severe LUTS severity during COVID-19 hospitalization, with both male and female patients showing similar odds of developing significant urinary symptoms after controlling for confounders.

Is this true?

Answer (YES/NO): YES